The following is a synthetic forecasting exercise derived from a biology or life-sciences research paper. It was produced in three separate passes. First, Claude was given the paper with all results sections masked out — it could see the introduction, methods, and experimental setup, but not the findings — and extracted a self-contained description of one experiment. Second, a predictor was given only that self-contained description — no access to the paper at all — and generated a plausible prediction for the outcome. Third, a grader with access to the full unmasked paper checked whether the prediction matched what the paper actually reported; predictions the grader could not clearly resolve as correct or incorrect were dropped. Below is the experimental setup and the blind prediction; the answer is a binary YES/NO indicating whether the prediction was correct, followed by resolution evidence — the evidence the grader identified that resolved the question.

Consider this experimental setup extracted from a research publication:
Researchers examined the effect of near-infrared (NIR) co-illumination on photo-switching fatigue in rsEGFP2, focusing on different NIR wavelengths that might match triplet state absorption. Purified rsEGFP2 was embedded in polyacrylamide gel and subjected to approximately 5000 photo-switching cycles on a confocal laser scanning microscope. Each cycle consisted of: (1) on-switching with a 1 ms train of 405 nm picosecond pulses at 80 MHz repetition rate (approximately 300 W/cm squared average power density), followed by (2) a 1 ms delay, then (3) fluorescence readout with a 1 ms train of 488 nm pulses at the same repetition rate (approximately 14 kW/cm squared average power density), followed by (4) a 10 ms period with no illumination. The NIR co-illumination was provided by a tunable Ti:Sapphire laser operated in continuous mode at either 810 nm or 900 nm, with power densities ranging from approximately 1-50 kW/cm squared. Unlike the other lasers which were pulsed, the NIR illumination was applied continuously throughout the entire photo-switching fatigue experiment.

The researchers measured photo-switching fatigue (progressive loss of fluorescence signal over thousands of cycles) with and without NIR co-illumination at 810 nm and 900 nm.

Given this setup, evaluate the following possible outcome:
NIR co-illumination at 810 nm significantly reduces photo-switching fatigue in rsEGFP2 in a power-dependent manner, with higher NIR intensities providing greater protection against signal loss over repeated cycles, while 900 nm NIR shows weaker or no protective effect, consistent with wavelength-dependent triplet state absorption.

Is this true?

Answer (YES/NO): NO